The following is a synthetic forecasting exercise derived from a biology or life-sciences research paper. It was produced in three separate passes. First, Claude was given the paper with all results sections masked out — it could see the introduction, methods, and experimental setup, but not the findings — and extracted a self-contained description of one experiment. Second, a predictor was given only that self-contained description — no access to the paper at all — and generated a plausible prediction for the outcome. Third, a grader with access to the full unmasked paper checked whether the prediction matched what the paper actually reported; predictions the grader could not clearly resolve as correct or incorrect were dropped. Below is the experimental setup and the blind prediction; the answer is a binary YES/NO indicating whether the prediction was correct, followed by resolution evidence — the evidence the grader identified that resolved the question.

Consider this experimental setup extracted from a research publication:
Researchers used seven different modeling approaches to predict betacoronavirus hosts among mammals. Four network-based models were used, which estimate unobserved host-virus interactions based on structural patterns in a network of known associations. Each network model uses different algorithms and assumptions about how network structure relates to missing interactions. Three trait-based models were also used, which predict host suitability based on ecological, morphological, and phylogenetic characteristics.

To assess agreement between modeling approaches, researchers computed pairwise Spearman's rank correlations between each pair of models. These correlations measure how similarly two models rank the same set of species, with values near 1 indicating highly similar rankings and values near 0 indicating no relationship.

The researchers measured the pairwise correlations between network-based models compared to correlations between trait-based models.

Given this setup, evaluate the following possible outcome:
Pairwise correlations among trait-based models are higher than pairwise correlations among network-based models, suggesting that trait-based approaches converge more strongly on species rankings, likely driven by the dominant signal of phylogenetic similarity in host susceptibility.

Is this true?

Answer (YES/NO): YES